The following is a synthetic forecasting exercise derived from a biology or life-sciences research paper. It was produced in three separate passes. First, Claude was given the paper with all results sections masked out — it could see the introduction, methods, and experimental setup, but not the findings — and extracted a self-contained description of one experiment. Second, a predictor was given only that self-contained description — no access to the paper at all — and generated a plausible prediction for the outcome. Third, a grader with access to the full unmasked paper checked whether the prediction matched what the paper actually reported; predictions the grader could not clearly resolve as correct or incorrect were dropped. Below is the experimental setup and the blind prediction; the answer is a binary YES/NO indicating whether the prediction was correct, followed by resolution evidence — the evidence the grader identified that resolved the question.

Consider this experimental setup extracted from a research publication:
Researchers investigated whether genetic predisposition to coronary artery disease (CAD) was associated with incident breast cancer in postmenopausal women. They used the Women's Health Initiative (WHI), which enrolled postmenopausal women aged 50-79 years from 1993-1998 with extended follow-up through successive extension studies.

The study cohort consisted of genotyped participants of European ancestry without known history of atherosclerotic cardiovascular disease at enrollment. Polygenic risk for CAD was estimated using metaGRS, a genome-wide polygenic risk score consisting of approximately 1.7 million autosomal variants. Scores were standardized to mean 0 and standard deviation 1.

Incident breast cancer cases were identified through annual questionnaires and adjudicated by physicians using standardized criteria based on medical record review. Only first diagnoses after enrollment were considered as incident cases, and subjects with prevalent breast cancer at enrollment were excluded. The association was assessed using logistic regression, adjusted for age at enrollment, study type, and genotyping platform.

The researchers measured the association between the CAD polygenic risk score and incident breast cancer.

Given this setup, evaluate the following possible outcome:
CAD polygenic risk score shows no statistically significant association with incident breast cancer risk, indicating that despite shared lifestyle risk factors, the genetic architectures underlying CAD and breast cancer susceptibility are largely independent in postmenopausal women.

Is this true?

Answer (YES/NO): NO